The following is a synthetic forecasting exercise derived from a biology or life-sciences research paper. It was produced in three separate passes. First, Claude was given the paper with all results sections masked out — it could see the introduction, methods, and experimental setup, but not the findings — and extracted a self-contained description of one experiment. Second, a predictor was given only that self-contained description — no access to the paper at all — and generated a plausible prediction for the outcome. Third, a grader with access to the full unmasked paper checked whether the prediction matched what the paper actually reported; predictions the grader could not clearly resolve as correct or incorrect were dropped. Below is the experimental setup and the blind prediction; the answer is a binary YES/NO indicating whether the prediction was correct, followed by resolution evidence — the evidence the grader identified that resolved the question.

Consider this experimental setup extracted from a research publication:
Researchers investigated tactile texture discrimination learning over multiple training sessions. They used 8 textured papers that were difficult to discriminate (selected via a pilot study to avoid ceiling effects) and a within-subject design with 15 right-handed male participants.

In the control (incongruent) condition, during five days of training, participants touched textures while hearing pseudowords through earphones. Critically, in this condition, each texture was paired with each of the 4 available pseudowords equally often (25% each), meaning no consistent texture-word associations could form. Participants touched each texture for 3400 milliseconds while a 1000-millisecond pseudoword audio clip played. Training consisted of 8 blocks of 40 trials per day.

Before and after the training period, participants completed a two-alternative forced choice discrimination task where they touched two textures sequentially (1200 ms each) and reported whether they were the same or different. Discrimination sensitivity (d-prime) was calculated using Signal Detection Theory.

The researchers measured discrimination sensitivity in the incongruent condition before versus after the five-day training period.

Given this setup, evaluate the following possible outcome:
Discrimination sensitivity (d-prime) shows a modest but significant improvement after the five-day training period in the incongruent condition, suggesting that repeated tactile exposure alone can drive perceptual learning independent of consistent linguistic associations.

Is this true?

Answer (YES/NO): NO